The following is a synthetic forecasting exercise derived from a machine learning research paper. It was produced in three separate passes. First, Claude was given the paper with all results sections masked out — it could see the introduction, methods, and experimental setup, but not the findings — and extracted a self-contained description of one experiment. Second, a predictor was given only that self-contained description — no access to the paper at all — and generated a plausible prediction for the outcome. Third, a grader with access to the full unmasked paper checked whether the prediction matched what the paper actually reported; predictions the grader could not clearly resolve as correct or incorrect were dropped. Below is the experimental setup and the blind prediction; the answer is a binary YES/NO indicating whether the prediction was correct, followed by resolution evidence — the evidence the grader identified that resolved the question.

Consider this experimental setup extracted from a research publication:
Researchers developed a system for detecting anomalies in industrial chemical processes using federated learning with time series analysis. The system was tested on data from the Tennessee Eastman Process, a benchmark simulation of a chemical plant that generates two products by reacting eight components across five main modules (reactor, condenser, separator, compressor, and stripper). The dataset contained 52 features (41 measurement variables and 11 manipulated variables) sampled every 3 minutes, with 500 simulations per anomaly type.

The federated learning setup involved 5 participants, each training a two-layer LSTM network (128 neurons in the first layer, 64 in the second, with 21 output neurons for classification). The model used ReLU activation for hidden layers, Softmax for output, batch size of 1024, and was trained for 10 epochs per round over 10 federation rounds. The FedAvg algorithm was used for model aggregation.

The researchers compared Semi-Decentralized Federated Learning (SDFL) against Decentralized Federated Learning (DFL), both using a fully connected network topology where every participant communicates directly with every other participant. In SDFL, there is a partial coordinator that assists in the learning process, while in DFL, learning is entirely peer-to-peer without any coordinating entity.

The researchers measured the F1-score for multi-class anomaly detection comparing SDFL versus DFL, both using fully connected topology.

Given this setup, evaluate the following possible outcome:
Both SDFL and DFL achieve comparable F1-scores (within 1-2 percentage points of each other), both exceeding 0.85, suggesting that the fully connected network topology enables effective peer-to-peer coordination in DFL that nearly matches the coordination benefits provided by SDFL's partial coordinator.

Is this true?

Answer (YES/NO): YES